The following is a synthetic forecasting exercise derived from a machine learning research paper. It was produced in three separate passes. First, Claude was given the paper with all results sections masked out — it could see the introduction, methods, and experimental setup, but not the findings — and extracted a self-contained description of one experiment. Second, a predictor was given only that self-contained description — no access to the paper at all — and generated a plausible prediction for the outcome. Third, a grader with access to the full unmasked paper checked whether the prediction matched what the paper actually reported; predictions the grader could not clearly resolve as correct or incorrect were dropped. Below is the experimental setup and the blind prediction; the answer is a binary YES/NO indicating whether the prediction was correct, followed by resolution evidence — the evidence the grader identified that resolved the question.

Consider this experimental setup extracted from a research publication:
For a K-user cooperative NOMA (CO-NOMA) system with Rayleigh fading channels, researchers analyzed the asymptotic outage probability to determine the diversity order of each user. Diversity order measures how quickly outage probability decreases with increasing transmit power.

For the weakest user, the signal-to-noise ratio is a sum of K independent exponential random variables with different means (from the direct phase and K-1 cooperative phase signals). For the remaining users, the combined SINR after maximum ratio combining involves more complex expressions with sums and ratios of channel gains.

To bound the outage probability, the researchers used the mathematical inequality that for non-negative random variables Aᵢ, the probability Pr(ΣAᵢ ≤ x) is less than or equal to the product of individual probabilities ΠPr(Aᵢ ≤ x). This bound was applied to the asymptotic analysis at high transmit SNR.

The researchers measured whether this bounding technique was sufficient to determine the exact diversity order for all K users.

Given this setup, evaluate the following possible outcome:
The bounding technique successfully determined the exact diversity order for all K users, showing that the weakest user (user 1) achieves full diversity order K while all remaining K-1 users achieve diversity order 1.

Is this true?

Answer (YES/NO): NO